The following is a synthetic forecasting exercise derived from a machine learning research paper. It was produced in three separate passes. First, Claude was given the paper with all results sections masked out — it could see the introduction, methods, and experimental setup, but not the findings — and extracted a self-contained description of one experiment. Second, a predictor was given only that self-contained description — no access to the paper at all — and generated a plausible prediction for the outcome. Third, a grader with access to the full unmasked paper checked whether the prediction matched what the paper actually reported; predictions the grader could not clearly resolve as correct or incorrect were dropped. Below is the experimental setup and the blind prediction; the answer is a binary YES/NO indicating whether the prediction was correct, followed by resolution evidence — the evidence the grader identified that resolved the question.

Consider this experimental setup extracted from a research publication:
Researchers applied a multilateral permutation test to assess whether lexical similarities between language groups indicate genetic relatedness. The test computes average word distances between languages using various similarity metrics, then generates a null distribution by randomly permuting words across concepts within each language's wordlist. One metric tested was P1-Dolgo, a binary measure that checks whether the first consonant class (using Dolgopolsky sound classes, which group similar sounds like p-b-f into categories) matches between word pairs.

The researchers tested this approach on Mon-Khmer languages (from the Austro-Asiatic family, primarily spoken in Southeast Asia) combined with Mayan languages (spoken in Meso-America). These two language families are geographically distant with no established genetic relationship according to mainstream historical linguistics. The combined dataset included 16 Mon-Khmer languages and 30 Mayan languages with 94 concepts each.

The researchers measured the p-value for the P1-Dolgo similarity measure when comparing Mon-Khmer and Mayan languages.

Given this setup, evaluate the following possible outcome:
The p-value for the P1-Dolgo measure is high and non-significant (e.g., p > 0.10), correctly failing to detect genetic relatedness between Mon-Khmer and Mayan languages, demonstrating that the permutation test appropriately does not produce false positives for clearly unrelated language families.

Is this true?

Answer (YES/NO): NO